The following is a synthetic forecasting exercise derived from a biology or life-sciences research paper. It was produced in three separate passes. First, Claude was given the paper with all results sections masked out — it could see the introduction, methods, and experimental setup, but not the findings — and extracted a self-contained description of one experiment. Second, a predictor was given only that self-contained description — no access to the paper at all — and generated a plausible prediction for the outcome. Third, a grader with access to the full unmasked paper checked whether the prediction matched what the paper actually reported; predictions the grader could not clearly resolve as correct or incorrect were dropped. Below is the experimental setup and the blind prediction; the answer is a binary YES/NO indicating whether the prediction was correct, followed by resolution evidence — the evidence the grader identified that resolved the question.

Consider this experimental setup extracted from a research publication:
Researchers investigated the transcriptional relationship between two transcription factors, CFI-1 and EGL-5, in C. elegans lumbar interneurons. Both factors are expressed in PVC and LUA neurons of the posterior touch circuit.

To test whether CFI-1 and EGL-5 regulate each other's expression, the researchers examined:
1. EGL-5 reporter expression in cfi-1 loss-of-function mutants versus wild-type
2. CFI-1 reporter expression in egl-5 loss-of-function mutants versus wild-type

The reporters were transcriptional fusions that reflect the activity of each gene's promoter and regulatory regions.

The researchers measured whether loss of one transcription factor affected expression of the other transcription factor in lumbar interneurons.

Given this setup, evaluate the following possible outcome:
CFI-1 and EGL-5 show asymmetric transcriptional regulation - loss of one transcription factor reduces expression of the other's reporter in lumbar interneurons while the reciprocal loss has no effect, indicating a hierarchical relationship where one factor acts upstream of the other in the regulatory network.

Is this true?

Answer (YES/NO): NO